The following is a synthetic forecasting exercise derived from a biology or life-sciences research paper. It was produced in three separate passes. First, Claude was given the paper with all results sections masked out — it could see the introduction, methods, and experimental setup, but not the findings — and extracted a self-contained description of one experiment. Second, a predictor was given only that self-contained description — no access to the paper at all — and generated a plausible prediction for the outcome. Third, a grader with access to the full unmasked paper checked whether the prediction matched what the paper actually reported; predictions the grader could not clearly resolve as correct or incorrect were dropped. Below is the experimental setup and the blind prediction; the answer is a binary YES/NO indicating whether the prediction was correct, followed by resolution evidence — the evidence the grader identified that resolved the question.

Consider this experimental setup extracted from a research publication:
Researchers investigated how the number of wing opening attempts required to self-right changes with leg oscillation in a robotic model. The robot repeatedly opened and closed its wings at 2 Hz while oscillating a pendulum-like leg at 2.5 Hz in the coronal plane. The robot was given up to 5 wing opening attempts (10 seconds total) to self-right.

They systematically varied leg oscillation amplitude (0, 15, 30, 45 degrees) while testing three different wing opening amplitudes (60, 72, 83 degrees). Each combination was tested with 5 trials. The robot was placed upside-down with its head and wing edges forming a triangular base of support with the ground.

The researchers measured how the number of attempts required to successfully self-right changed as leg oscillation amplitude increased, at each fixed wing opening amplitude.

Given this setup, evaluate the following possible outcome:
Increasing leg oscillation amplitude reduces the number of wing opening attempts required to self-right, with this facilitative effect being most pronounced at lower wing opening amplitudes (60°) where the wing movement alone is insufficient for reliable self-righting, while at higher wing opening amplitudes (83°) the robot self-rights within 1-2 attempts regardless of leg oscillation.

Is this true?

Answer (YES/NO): NO